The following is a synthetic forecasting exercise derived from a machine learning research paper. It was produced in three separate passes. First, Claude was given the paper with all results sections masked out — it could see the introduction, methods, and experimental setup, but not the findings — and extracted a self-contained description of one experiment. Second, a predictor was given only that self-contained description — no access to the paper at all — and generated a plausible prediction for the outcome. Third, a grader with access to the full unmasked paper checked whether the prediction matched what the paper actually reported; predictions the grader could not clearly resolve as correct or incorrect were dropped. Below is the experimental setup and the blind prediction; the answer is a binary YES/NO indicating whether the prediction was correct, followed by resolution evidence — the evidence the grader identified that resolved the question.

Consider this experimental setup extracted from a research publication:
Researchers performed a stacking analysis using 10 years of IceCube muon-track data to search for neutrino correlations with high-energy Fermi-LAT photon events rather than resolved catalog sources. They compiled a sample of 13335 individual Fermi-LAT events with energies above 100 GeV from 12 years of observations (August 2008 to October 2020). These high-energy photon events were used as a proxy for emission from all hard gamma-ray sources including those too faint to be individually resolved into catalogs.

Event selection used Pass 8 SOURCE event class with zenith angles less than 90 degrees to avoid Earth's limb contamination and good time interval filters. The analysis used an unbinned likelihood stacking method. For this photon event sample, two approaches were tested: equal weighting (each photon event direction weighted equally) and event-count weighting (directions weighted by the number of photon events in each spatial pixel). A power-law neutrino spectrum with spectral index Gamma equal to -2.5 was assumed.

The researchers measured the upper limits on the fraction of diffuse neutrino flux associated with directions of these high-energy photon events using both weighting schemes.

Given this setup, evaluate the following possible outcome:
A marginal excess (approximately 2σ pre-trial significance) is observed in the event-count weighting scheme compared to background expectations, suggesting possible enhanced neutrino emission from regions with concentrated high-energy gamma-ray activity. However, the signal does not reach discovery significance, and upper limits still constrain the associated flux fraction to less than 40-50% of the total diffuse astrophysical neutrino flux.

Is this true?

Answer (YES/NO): NO